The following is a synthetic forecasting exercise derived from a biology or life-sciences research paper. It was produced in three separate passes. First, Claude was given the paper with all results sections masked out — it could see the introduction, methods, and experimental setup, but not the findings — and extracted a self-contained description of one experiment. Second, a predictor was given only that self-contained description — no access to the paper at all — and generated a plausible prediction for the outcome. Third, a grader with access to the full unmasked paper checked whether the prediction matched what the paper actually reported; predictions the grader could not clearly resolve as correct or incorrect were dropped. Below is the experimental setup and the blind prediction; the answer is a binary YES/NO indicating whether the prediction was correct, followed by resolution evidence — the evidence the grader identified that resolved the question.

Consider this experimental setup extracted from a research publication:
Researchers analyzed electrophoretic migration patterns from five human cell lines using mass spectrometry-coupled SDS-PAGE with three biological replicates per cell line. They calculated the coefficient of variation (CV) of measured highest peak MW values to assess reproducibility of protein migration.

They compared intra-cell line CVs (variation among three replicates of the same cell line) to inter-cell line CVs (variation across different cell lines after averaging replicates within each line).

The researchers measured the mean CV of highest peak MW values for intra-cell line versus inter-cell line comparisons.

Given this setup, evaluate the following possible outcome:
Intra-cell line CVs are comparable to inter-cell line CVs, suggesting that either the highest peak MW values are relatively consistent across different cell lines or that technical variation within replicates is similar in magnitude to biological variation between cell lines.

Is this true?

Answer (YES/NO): YES